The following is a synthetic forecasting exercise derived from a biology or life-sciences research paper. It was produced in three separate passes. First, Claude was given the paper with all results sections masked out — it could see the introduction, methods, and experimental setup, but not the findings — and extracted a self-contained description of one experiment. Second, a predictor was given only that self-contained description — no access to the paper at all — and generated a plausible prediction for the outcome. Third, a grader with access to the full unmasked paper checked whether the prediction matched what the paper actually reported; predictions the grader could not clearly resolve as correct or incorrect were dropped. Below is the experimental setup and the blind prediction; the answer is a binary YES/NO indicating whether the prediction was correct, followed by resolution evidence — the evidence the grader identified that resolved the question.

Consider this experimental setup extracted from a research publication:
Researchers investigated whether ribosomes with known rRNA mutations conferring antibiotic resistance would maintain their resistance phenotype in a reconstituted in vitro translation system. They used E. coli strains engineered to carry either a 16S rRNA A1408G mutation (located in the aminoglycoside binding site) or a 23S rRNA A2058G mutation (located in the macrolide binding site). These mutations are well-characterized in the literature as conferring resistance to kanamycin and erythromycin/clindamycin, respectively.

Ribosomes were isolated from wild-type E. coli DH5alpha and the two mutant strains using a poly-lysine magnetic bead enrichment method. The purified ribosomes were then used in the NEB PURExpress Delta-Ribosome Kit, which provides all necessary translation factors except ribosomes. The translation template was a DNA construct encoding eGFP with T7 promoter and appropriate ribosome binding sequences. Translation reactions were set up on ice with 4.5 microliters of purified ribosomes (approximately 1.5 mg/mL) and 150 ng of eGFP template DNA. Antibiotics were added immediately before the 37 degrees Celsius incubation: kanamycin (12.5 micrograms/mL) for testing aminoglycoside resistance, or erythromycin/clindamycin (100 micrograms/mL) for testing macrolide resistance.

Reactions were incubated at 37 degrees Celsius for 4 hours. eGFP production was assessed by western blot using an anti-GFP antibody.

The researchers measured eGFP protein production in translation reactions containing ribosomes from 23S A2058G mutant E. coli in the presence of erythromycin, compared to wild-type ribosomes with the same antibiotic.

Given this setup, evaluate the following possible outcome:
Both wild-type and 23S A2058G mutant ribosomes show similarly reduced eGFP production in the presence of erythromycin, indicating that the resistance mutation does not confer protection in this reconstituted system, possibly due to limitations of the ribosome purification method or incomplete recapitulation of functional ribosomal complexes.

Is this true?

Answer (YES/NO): NO